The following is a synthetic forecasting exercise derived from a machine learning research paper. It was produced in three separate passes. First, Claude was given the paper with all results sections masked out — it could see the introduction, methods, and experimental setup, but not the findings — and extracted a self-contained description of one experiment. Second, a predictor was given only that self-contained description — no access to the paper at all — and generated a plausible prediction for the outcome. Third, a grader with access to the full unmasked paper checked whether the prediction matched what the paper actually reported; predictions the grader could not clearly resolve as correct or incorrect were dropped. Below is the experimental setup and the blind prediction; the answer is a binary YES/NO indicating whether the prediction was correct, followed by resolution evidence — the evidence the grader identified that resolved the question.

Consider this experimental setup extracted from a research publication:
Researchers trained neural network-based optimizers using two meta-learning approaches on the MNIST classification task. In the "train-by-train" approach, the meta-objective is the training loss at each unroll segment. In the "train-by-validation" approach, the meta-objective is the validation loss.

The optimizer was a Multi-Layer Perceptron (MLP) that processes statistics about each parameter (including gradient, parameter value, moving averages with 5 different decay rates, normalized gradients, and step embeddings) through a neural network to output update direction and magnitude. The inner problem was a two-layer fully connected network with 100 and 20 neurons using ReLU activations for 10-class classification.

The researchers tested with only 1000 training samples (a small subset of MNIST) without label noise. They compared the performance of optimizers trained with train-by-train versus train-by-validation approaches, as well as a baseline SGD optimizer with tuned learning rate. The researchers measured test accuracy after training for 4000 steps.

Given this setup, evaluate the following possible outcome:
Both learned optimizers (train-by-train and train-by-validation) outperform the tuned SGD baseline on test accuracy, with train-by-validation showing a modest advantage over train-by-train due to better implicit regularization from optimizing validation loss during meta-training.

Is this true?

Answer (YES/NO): NO